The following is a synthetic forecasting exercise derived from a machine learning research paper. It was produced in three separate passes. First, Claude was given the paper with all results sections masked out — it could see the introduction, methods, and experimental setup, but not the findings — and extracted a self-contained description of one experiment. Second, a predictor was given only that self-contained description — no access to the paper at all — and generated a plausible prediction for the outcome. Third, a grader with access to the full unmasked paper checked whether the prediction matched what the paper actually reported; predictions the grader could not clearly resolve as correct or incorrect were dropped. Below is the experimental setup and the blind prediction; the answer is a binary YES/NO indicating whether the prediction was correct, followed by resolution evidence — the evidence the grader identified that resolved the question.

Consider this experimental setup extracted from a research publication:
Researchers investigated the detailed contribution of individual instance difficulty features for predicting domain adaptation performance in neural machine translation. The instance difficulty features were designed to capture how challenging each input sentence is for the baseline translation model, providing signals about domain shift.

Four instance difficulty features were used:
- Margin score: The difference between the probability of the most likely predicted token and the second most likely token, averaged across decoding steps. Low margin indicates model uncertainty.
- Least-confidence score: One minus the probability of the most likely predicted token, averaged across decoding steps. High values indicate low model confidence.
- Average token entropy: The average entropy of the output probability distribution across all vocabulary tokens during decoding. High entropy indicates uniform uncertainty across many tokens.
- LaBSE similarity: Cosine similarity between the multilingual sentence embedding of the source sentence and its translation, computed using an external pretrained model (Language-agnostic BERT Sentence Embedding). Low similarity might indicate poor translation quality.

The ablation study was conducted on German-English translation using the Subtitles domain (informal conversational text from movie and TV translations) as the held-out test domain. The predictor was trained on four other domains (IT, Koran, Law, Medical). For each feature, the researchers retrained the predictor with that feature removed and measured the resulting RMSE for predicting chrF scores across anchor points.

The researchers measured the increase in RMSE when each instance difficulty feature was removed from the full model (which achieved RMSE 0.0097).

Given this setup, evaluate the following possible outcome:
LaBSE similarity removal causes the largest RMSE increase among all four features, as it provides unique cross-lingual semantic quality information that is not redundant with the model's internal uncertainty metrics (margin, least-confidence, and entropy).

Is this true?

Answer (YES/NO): NO